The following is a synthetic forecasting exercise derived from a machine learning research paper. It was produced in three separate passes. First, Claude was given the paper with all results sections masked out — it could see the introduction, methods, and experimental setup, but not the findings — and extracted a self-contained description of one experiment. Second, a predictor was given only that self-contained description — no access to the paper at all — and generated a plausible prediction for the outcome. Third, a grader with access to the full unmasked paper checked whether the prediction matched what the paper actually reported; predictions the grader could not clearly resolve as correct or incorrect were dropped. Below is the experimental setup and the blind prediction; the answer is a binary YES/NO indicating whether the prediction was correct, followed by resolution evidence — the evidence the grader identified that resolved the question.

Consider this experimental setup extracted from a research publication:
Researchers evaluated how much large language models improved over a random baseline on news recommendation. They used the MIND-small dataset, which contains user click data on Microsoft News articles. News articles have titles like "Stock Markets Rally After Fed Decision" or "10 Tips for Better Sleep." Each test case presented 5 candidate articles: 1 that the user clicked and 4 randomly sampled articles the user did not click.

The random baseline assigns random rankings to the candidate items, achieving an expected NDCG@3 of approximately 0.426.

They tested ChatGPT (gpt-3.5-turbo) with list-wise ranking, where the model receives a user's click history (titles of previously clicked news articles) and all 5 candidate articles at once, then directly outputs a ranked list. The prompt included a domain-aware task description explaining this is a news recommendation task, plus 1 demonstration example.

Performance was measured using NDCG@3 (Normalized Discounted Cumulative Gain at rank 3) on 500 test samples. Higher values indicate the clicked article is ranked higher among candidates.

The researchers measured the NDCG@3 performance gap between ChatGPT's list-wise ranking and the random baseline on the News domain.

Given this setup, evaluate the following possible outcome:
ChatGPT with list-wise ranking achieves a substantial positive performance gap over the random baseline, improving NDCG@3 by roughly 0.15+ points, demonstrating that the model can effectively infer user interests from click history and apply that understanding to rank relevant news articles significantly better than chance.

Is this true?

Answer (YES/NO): NO